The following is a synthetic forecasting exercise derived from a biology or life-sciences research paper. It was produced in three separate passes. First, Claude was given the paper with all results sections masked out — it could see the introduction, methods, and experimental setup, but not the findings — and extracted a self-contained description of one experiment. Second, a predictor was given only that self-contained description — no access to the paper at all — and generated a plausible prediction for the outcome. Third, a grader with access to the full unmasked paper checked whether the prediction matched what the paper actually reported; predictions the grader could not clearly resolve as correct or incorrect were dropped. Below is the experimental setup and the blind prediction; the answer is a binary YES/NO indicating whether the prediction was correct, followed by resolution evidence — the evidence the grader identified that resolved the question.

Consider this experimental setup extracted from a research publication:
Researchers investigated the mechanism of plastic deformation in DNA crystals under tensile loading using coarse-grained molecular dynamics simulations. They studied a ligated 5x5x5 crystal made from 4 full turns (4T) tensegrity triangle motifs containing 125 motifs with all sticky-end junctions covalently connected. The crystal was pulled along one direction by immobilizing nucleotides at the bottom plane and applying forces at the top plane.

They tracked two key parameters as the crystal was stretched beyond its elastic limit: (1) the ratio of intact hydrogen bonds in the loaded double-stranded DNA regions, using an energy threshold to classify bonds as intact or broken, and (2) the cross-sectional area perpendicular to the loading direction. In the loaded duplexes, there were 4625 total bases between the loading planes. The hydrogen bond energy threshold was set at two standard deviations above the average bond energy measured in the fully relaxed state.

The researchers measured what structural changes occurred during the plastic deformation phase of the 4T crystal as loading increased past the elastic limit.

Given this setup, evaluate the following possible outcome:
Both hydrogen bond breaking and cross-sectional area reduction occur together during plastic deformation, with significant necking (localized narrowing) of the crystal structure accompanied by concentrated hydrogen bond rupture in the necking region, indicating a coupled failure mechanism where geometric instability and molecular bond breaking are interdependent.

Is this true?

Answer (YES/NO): NO